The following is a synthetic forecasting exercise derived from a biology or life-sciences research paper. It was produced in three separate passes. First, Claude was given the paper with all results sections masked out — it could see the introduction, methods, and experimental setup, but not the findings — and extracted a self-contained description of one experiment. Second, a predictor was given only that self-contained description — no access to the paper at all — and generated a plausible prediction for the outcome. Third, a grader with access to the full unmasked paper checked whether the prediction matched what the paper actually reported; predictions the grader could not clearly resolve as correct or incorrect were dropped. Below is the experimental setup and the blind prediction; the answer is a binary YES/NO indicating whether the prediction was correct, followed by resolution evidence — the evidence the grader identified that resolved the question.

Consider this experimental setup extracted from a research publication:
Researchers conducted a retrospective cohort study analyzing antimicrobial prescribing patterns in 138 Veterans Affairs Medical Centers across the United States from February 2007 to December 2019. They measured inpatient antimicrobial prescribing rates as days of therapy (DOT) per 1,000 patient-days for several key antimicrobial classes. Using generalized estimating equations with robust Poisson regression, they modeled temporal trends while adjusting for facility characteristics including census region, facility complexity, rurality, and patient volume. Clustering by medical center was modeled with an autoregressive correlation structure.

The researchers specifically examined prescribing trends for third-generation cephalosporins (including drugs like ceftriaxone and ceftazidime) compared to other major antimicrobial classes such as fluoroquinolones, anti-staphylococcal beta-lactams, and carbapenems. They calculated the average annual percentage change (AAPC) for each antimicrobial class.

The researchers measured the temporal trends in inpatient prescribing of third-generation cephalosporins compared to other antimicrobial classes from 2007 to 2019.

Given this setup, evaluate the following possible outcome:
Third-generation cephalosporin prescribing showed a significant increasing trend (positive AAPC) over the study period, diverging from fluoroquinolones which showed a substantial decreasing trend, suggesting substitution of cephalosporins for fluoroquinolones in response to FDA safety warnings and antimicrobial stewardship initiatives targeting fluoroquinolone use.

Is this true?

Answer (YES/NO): YES